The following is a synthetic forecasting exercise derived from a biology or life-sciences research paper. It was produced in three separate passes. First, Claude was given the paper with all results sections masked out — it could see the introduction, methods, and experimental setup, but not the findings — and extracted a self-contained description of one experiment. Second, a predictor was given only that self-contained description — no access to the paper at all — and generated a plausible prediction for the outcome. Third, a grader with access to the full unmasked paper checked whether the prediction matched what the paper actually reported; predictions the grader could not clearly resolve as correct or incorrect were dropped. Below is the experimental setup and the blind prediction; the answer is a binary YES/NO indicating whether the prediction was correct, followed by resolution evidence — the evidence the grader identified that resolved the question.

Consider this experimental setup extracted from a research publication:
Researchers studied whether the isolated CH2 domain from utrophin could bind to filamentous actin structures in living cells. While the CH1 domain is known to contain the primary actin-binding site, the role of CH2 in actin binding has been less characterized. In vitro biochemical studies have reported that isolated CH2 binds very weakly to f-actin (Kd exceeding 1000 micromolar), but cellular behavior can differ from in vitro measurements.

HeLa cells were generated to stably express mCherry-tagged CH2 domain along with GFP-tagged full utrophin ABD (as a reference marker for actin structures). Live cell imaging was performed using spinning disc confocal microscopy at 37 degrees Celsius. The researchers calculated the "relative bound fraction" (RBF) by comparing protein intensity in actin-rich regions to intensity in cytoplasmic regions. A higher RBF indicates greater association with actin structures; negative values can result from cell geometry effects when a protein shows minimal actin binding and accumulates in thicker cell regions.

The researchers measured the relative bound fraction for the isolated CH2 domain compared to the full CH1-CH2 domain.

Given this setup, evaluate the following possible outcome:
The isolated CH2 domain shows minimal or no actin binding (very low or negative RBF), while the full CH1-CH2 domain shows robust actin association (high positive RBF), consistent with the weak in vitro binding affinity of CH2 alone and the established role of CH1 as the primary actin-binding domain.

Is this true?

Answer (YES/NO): YES